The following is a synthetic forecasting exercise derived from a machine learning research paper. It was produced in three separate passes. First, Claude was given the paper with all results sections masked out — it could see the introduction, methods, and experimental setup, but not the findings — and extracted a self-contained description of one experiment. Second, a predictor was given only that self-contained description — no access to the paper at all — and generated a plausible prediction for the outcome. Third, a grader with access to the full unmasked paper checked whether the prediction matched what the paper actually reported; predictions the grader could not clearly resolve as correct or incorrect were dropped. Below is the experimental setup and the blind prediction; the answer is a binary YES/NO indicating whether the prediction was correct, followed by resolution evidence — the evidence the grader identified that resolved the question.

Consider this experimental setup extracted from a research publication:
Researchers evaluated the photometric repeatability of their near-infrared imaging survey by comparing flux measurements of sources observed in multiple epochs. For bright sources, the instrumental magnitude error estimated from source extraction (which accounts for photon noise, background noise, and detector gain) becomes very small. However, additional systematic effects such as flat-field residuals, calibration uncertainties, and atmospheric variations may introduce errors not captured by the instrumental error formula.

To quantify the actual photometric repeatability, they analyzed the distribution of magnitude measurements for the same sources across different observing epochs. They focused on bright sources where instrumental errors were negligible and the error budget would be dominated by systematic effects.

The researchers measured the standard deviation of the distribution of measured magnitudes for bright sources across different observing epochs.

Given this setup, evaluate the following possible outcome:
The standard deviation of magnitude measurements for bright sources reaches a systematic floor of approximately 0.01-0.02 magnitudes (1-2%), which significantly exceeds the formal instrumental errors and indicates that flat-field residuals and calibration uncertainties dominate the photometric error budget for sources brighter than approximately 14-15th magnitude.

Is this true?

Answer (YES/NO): NO